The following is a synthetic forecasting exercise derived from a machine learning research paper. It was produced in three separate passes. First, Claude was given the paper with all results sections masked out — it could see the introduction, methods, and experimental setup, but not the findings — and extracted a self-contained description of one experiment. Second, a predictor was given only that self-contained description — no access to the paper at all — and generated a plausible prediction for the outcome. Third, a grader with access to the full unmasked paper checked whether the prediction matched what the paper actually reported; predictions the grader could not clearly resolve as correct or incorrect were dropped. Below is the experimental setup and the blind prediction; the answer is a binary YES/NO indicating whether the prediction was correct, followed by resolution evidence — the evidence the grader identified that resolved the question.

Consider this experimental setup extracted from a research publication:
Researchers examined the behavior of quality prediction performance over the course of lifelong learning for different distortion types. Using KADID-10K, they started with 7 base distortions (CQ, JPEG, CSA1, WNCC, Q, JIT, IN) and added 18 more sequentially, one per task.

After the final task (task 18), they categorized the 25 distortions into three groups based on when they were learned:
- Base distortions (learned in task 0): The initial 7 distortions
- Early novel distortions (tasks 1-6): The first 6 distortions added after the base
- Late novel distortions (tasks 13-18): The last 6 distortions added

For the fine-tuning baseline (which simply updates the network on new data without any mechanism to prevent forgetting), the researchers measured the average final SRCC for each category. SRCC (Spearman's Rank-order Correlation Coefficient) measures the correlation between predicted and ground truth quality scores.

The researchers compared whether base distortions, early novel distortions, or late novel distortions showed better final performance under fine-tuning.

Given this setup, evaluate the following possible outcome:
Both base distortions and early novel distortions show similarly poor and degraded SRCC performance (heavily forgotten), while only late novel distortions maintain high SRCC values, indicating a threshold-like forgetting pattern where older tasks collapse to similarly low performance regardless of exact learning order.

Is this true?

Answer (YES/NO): NO